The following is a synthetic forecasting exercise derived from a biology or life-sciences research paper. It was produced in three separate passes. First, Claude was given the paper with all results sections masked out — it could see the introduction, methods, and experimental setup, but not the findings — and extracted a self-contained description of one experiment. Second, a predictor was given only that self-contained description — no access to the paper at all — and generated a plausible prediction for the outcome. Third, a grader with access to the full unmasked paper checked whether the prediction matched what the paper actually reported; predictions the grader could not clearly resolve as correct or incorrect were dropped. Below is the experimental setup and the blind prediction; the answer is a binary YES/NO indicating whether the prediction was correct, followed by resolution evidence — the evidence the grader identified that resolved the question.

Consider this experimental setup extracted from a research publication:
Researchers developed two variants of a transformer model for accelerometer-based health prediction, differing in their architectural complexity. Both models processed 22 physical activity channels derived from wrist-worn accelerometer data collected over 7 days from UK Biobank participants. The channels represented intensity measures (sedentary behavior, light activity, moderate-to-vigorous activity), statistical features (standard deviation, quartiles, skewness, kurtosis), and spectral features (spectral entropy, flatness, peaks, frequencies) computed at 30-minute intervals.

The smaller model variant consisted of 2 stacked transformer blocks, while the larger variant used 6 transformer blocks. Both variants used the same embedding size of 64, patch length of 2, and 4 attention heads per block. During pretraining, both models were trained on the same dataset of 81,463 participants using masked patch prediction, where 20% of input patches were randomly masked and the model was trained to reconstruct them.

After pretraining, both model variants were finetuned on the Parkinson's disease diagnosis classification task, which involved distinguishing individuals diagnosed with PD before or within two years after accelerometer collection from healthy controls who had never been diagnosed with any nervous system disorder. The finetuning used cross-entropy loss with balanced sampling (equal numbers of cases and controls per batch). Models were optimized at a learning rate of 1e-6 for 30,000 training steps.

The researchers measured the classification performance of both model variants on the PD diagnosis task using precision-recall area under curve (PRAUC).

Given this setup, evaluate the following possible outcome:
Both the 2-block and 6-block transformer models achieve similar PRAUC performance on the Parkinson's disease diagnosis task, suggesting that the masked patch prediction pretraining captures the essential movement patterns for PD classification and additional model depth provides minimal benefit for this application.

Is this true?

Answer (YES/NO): NO